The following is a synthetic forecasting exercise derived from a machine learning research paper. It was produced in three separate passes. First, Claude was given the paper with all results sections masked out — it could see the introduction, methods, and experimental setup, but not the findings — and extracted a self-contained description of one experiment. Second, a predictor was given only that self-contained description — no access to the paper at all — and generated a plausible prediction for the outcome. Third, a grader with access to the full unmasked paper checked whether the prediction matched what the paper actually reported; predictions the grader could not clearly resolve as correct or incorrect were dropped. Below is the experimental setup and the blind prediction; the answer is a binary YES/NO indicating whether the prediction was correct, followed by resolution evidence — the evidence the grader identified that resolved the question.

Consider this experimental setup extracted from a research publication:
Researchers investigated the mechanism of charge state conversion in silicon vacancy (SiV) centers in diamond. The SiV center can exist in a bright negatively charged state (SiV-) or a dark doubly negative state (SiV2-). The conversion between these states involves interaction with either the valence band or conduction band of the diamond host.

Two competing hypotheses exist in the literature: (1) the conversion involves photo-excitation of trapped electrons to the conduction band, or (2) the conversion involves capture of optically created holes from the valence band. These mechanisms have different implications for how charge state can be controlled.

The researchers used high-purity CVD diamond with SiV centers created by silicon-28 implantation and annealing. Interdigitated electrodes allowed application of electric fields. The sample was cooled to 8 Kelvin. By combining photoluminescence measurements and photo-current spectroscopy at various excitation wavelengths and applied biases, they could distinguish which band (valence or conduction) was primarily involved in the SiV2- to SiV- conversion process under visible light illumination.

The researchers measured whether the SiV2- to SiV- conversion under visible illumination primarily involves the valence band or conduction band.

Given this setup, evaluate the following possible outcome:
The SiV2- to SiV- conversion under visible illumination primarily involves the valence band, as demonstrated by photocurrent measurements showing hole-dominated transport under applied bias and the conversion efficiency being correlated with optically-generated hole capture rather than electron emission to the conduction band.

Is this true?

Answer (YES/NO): YES